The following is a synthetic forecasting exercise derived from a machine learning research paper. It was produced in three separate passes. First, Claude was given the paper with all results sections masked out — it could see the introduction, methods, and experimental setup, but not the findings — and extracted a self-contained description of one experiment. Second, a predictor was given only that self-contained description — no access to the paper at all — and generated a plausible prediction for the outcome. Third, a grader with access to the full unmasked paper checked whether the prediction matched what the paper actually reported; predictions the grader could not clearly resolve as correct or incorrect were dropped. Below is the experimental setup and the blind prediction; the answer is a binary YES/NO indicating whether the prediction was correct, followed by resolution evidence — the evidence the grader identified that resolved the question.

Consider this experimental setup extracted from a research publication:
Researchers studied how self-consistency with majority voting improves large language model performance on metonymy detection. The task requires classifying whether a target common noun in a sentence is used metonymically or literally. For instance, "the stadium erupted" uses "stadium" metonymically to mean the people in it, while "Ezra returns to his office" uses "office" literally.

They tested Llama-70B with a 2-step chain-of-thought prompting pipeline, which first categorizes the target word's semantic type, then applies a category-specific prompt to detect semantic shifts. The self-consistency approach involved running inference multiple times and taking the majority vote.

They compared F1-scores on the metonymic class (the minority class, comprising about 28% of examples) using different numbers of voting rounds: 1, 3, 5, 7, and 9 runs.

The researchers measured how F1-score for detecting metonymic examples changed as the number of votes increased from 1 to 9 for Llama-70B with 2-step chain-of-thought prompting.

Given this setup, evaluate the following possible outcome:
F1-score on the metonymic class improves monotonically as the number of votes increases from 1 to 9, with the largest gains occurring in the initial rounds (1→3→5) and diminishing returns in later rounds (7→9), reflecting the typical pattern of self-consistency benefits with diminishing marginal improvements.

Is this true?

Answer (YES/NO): NO